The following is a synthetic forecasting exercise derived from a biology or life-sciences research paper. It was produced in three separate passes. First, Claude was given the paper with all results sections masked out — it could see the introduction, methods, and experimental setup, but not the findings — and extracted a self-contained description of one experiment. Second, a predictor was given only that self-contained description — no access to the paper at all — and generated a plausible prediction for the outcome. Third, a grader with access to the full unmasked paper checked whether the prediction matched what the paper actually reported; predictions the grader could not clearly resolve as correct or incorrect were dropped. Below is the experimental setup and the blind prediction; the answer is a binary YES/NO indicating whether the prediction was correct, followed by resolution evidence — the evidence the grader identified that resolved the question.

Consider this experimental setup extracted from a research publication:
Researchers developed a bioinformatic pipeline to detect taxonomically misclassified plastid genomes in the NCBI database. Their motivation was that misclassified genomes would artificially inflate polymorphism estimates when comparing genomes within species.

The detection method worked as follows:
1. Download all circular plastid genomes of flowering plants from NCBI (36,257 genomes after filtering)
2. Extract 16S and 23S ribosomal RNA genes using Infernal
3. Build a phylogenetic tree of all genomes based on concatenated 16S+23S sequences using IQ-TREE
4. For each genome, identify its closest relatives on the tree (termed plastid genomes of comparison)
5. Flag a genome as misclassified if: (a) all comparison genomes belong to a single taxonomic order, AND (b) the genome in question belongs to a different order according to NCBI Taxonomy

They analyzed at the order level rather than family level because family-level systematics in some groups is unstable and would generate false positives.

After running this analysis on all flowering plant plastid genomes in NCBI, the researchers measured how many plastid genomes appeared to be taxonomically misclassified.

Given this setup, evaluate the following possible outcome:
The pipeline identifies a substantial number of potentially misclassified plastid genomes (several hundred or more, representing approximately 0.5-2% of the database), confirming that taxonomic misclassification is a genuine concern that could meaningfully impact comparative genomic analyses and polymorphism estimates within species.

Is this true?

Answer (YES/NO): NO